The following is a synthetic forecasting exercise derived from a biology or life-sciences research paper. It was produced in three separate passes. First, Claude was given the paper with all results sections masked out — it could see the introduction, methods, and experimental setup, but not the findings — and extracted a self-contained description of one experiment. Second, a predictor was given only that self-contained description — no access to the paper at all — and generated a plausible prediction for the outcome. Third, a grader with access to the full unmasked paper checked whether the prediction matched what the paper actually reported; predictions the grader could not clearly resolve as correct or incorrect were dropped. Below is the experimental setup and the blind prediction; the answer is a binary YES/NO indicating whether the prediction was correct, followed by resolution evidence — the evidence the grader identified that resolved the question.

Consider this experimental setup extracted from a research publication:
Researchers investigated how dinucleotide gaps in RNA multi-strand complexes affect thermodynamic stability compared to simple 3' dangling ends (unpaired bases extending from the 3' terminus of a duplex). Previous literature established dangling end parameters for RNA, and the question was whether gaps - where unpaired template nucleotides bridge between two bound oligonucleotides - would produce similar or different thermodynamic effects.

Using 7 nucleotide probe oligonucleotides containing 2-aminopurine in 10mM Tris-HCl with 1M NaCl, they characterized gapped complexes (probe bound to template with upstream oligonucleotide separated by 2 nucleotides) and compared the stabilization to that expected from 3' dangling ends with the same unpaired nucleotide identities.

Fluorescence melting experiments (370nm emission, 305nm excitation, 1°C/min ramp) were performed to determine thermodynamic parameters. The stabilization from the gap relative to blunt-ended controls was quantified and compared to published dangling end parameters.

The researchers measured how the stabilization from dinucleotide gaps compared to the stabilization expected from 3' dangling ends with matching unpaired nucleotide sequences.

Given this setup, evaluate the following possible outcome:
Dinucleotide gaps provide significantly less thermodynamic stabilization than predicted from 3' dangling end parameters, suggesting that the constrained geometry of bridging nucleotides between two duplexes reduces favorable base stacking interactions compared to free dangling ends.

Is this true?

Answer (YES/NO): NO